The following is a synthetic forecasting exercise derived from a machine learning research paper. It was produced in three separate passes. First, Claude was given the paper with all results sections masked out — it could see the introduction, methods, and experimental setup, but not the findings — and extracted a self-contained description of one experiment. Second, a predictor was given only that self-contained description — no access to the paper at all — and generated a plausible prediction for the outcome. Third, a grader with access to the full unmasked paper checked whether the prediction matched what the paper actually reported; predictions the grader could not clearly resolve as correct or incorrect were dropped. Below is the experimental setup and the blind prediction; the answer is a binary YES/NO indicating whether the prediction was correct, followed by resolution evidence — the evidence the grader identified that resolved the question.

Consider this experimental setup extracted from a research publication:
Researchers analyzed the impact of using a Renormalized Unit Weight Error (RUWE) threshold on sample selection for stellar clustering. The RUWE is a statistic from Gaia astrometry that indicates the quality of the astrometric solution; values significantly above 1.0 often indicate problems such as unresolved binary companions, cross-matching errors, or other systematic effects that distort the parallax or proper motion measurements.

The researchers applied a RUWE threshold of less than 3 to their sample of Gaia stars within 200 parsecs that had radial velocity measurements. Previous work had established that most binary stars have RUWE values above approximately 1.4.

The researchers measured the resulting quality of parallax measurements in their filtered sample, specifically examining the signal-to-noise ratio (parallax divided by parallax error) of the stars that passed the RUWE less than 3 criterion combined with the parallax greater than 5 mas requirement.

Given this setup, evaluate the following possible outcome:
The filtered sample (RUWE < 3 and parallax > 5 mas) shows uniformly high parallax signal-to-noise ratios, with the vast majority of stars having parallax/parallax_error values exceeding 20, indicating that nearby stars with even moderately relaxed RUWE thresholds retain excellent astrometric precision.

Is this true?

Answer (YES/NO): NO